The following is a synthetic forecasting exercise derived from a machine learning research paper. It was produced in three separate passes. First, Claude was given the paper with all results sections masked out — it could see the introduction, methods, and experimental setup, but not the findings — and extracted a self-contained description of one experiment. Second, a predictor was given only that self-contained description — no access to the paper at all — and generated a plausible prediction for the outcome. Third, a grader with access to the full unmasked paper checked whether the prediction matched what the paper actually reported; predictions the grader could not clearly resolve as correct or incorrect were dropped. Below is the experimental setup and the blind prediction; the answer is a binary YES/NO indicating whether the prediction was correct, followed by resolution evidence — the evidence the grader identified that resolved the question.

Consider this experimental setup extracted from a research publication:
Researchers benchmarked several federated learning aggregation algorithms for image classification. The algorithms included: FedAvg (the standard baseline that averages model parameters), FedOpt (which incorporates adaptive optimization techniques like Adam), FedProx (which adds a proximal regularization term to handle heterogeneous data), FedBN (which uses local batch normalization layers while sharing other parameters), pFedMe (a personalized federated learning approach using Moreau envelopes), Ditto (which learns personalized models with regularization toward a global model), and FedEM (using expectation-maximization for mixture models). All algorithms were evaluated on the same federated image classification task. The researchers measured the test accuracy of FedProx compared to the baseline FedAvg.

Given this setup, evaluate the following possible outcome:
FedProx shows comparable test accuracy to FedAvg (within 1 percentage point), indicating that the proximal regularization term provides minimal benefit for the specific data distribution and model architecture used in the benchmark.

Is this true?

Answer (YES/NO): YES